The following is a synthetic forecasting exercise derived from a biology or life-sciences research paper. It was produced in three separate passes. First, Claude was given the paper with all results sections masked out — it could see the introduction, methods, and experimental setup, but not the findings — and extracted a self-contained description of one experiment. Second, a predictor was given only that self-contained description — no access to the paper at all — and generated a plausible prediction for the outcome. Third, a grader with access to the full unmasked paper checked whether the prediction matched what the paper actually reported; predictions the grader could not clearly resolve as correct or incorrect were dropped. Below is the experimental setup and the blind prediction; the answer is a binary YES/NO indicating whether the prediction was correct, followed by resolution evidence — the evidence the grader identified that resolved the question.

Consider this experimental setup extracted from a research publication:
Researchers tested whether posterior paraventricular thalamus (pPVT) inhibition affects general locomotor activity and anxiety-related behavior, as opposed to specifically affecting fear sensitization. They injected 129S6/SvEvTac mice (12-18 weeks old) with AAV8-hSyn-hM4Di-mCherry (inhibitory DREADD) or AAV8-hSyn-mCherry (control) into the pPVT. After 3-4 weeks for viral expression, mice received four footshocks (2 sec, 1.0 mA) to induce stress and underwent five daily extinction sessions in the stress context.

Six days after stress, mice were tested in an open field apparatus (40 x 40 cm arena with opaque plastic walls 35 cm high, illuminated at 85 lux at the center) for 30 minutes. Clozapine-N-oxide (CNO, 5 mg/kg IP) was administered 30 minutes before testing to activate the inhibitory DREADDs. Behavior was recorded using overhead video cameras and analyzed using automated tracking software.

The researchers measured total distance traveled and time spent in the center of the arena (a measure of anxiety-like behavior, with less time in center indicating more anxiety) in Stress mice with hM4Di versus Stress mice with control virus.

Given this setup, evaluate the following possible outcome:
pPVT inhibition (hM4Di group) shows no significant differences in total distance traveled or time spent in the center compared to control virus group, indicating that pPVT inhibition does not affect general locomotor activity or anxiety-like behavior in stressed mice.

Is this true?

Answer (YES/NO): YES